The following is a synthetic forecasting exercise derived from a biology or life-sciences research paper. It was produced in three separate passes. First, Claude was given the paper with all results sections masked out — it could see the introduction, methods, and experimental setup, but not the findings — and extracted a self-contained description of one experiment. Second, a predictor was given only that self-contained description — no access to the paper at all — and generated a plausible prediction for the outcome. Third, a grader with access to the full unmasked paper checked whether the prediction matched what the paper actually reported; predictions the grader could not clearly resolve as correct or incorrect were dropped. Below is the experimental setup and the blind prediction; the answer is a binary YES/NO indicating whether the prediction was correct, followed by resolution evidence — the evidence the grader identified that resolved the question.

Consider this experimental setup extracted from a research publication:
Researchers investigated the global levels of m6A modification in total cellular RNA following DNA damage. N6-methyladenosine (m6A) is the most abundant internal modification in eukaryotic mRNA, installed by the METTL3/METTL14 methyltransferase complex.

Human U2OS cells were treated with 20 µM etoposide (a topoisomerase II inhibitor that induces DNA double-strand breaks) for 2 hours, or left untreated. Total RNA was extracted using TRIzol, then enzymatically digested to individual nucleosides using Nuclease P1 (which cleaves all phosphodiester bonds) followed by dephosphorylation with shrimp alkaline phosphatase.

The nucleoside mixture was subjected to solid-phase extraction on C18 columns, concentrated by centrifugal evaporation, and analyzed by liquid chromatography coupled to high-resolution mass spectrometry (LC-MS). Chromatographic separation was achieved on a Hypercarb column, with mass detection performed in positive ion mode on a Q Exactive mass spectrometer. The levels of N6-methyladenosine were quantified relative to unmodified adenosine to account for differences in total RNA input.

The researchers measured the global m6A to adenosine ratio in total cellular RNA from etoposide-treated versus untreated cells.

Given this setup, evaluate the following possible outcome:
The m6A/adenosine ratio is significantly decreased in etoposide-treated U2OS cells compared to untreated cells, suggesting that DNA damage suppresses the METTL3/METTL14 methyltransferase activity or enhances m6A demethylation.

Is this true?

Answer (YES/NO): NO